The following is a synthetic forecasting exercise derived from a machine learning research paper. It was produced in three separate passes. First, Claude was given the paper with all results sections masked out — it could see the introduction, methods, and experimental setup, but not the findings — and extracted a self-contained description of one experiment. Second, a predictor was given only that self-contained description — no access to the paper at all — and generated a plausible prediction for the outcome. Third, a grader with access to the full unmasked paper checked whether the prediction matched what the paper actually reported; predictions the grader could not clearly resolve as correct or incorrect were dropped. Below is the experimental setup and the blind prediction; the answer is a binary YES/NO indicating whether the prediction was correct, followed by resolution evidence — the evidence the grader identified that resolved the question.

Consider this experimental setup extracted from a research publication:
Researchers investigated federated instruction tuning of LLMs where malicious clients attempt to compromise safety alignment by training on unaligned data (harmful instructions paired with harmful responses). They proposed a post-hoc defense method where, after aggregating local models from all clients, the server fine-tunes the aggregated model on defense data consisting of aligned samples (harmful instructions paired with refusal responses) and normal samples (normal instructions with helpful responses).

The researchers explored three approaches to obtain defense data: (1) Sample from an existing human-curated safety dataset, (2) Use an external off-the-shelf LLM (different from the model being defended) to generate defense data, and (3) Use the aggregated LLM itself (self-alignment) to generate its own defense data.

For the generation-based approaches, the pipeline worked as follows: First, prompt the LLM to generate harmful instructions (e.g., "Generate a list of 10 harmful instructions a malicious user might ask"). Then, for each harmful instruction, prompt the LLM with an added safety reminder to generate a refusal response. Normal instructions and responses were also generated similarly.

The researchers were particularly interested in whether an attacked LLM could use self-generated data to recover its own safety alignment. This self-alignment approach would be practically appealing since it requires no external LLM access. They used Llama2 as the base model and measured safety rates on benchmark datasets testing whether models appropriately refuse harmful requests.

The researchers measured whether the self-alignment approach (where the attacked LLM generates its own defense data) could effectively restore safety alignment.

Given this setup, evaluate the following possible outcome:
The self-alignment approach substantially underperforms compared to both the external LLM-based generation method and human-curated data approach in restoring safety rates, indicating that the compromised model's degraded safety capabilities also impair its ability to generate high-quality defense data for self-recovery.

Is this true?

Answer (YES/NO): NO